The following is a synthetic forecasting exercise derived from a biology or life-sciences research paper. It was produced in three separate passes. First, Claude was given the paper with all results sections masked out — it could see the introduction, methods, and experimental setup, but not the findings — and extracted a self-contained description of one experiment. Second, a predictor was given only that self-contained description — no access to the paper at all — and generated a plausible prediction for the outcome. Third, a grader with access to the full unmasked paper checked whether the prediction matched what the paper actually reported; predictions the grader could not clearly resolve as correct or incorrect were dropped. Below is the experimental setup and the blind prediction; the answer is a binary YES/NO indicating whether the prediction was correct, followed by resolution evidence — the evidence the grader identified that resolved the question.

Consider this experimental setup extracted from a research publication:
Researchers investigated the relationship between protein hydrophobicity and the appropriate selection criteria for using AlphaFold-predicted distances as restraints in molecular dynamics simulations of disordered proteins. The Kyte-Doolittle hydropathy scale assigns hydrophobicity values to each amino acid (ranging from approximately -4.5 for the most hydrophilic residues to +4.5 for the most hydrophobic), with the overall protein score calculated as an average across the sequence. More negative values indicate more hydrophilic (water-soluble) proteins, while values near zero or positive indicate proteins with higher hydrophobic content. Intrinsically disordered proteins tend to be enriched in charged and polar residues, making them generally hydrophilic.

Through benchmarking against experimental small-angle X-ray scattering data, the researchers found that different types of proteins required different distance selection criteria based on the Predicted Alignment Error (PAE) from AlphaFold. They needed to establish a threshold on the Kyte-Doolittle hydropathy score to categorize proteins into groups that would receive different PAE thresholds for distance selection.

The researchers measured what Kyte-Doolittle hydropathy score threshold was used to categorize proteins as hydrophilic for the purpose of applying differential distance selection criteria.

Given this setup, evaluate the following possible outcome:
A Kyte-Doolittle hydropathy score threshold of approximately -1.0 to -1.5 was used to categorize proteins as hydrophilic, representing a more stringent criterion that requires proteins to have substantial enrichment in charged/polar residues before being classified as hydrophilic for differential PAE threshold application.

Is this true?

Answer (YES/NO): YES